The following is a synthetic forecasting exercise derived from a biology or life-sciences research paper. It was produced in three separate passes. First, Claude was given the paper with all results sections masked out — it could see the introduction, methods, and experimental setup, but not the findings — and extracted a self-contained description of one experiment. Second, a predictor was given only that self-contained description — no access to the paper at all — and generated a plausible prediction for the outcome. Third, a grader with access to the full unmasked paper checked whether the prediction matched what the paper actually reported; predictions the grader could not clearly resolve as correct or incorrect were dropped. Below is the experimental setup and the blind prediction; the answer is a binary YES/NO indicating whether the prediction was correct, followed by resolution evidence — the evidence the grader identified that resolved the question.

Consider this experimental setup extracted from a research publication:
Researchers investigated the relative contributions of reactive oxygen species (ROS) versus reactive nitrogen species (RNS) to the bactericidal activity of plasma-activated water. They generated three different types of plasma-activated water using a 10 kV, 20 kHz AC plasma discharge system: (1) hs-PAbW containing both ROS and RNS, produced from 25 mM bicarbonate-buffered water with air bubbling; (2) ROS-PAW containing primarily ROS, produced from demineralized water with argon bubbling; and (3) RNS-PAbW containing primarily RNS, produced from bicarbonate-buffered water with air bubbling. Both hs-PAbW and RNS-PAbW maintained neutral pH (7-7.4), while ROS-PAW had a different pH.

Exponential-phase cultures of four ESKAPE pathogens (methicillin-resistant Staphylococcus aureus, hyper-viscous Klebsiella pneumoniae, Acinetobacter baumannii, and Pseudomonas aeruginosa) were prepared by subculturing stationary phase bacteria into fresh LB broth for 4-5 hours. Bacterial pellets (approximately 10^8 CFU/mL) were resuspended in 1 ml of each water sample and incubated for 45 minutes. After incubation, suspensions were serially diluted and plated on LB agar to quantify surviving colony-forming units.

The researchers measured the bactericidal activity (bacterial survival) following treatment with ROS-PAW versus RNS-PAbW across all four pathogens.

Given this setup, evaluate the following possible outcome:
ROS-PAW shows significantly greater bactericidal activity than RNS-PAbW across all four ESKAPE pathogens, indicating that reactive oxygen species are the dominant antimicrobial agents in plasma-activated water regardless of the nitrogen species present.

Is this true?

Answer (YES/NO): NO